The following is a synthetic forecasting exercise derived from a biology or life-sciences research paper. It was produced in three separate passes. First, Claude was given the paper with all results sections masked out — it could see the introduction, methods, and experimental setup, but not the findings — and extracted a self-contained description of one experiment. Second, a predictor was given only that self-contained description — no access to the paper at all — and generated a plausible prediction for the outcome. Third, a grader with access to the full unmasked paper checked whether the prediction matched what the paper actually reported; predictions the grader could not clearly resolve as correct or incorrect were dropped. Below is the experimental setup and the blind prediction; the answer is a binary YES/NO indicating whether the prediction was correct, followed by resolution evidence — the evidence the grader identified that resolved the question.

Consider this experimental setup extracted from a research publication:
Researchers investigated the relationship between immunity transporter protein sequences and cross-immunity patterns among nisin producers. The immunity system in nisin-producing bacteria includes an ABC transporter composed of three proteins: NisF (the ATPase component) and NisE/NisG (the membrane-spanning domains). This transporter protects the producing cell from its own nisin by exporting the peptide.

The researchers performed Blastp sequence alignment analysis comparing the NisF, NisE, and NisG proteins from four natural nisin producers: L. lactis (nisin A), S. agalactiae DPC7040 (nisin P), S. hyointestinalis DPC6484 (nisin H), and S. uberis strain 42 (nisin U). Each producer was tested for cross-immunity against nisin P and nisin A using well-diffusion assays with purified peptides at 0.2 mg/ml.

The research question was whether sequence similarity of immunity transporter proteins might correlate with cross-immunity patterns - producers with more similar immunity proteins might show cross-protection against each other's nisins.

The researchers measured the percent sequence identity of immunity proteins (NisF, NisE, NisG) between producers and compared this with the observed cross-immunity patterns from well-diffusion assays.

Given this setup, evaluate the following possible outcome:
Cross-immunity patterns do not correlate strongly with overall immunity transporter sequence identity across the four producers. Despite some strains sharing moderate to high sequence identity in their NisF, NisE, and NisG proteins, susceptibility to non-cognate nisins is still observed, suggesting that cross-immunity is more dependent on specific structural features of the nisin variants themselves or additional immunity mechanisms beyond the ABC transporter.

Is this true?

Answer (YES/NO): YES